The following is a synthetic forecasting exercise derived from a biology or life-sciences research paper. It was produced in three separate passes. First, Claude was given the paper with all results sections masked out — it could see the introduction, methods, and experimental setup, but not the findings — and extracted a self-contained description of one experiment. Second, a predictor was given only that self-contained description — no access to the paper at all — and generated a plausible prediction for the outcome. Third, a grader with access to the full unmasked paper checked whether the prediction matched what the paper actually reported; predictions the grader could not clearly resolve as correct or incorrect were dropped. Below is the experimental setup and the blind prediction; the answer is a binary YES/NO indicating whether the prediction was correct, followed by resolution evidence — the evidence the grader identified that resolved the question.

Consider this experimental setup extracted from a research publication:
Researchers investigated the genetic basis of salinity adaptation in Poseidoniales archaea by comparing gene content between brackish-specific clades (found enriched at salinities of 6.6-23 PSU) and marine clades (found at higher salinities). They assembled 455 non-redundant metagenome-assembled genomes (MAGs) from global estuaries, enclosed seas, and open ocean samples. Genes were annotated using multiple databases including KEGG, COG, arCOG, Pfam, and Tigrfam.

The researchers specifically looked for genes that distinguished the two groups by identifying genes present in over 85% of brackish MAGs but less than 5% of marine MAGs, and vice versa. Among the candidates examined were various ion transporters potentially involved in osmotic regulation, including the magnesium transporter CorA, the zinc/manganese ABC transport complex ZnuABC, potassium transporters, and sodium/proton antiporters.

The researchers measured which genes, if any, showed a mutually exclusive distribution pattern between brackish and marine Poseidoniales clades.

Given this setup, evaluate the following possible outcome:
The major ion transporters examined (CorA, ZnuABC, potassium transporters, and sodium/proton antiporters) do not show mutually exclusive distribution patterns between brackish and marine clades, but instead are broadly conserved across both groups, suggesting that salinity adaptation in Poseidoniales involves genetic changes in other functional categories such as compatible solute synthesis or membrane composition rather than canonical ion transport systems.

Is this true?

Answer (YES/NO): NO